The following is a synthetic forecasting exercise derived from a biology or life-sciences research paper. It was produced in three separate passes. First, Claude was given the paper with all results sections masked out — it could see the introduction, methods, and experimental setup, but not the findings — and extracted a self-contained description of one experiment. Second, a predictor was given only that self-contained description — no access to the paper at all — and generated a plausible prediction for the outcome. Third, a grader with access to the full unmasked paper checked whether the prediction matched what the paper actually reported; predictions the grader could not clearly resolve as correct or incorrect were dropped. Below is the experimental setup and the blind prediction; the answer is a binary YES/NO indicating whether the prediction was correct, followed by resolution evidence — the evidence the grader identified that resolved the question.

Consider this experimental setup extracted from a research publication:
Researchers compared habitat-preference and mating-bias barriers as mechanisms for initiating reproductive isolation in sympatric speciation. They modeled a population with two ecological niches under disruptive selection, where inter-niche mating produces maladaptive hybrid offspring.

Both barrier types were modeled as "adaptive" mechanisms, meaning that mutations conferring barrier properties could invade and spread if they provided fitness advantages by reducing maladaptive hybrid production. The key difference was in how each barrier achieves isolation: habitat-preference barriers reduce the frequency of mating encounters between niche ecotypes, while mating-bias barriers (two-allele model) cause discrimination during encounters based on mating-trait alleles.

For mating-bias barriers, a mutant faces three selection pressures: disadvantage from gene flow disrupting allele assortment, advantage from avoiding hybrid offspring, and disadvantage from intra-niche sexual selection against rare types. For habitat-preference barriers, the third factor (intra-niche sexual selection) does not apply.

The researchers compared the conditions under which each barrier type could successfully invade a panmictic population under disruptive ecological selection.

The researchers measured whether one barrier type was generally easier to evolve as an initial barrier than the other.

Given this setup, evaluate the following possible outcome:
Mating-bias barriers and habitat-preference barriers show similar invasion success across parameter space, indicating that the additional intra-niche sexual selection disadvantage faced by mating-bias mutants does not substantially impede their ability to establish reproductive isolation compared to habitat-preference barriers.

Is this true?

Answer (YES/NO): NO